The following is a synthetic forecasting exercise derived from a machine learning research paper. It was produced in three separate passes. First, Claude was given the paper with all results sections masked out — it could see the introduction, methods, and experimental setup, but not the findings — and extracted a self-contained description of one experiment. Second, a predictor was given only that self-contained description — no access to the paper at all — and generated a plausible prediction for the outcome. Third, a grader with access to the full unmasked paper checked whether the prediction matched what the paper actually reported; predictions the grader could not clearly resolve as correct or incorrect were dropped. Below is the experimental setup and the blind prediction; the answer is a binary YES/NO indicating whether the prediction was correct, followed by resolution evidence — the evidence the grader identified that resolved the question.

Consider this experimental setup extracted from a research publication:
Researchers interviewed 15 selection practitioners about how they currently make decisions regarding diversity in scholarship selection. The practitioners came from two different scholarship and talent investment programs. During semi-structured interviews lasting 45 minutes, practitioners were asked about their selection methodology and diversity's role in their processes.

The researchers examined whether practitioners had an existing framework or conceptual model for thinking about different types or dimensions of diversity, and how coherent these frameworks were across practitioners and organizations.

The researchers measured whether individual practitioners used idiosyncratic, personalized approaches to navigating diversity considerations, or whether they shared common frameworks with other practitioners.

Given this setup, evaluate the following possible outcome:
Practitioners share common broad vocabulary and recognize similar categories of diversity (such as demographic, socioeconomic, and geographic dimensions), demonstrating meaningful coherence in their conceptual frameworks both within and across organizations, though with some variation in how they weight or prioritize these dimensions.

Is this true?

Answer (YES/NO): YES